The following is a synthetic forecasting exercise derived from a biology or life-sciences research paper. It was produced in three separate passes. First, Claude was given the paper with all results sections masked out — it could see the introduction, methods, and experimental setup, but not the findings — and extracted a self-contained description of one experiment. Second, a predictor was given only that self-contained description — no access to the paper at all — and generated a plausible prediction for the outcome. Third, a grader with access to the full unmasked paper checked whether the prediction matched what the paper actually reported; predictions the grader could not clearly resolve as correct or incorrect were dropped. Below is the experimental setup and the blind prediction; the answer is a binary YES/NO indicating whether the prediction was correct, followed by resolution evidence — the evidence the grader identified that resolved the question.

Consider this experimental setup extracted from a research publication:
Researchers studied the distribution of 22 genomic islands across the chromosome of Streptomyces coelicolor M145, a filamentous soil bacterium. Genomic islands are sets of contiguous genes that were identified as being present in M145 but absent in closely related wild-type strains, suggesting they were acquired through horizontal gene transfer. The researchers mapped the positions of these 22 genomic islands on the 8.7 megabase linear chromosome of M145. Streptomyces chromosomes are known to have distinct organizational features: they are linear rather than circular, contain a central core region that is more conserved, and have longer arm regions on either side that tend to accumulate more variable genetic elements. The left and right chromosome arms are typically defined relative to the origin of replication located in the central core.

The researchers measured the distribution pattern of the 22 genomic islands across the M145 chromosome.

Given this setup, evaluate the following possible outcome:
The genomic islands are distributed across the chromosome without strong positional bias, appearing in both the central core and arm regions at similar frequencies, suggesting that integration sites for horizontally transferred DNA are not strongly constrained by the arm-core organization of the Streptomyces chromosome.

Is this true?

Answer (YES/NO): YES